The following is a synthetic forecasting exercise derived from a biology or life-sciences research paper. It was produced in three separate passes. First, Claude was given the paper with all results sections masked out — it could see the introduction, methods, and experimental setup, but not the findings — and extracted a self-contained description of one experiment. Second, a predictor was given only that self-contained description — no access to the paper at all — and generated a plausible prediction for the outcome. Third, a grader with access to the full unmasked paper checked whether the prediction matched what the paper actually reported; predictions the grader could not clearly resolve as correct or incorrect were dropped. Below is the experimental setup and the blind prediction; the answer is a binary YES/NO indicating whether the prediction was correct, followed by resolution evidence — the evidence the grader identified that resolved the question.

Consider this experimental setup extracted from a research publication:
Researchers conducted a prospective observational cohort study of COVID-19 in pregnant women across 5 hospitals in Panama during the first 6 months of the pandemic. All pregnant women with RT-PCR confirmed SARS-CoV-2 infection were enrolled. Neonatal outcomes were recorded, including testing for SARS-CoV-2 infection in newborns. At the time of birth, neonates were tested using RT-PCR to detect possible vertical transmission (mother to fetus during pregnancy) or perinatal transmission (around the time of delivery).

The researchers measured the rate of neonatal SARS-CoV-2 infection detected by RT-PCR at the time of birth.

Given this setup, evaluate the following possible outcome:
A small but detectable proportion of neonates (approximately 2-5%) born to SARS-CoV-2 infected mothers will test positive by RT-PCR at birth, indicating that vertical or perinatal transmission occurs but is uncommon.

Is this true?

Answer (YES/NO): NO